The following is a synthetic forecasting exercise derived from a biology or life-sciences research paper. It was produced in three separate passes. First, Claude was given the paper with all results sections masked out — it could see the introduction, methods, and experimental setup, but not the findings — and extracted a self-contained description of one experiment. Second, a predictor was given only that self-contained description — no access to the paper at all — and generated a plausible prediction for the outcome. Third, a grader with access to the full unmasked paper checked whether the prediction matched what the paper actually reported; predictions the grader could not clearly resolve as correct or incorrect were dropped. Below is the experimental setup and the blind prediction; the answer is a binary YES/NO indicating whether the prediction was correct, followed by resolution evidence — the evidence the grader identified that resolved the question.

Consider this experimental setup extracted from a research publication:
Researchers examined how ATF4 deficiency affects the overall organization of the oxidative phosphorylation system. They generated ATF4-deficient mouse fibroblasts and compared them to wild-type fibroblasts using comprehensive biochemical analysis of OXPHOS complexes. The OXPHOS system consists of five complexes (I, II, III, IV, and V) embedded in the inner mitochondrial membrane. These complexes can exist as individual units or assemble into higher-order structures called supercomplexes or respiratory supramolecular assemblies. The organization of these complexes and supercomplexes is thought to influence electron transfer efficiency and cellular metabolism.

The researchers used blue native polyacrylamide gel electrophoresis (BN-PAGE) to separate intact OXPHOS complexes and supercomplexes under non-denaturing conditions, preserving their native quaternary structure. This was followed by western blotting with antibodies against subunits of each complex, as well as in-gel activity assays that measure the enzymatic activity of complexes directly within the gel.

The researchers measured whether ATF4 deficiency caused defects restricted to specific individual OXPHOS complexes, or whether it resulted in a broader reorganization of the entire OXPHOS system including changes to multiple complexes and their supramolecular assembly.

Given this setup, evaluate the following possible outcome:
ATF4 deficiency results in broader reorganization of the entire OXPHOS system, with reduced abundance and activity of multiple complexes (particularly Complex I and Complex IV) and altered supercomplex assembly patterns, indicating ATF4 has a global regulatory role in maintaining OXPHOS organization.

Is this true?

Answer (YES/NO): YES